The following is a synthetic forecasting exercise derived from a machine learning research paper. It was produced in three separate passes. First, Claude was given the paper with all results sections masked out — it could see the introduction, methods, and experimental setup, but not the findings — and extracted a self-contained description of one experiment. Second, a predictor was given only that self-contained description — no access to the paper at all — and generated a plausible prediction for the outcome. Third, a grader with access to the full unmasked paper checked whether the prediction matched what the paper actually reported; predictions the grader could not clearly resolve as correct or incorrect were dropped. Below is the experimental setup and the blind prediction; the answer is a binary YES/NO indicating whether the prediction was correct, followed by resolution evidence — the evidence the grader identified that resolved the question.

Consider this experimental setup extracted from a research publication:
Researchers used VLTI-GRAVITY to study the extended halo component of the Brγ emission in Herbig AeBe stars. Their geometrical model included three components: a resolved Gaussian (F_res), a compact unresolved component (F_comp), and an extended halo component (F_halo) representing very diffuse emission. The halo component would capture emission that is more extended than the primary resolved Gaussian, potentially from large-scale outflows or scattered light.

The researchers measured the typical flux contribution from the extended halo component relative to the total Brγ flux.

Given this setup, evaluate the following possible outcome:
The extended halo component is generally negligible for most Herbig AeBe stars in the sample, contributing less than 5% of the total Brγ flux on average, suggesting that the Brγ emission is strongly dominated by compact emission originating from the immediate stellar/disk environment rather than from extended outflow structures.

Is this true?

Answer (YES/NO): NO